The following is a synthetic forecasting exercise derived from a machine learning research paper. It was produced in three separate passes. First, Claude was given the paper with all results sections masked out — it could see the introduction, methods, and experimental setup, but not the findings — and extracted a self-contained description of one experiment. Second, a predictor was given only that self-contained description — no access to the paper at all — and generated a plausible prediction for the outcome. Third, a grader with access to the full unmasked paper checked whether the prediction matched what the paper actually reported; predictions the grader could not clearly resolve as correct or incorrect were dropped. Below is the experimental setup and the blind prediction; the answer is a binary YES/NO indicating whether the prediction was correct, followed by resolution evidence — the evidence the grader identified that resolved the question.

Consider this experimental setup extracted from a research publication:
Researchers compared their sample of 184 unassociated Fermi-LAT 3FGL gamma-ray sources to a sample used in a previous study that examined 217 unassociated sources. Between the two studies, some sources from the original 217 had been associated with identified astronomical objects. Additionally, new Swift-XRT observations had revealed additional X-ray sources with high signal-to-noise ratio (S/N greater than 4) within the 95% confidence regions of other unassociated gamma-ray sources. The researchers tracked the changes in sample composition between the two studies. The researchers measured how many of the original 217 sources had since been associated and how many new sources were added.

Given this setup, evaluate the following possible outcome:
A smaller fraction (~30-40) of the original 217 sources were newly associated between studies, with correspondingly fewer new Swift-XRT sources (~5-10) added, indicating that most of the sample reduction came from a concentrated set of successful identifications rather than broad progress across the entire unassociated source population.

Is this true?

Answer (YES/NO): NO